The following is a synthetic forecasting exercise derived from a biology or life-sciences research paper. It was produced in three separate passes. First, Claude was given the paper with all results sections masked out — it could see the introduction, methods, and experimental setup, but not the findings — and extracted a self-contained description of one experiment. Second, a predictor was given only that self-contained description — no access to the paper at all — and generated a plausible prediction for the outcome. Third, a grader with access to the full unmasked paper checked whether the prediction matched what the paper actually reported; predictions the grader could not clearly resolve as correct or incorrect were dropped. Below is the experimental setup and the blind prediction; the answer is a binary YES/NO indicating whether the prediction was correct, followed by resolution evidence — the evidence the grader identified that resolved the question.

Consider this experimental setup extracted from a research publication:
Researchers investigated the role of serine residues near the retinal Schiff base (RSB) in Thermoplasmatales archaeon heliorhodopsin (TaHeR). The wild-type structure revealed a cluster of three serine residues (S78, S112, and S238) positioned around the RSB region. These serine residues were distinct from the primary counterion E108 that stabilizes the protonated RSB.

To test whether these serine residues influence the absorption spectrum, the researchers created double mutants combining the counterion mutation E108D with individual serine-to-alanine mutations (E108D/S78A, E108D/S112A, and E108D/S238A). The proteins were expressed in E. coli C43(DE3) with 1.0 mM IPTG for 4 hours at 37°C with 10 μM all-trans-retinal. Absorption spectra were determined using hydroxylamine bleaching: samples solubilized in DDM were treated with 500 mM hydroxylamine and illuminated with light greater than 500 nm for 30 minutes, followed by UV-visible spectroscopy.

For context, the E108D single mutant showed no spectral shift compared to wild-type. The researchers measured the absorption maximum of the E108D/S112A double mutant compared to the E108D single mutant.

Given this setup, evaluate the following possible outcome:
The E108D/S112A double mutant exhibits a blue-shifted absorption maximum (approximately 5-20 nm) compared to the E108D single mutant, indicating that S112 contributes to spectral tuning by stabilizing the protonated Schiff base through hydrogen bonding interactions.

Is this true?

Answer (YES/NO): NO